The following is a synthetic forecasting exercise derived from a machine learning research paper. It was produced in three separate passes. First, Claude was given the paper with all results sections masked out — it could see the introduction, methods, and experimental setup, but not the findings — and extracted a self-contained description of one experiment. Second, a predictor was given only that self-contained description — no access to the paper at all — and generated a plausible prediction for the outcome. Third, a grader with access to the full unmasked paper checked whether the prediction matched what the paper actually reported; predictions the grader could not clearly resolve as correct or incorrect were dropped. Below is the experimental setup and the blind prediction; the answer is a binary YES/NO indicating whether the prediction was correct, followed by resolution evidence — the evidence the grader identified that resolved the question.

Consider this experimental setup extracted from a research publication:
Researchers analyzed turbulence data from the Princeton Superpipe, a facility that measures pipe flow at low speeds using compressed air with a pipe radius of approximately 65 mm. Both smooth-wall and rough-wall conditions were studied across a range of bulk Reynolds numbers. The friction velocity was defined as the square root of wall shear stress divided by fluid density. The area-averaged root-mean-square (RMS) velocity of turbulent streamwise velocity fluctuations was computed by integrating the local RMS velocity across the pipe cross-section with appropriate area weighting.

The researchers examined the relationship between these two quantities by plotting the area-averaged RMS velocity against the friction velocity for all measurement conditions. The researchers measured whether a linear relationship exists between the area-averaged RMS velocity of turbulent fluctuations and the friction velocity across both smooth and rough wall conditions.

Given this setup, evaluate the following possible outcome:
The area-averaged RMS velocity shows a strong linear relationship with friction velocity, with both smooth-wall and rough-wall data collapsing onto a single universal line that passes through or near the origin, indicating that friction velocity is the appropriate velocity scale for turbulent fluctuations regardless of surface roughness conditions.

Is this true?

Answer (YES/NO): YES